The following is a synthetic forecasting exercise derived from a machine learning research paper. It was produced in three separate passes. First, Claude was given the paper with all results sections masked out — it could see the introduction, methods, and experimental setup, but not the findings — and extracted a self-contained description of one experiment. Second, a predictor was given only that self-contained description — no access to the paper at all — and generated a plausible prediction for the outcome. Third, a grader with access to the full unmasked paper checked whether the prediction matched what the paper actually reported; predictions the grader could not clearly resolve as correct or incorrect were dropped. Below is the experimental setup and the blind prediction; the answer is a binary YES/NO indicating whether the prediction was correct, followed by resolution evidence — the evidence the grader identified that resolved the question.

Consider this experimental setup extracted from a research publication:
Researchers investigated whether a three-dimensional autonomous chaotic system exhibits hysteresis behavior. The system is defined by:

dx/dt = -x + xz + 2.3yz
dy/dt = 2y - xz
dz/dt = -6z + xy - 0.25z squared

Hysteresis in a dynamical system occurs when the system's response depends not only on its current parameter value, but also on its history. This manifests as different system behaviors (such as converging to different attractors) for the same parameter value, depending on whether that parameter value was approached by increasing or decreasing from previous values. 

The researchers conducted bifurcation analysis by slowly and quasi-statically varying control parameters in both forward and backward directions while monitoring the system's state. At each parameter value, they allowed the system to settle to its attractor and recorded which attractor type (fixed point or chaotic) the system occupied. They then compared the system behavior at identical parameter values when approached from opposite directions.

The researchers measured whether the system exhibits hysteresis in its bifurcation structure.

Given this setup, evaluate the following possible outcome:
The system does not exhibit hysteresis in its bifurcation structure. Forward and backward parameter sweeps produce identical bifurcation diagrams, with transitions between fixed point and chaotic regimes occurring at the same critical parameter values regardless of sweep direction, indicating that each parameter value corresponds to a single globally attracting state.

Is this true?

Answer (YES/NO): NO